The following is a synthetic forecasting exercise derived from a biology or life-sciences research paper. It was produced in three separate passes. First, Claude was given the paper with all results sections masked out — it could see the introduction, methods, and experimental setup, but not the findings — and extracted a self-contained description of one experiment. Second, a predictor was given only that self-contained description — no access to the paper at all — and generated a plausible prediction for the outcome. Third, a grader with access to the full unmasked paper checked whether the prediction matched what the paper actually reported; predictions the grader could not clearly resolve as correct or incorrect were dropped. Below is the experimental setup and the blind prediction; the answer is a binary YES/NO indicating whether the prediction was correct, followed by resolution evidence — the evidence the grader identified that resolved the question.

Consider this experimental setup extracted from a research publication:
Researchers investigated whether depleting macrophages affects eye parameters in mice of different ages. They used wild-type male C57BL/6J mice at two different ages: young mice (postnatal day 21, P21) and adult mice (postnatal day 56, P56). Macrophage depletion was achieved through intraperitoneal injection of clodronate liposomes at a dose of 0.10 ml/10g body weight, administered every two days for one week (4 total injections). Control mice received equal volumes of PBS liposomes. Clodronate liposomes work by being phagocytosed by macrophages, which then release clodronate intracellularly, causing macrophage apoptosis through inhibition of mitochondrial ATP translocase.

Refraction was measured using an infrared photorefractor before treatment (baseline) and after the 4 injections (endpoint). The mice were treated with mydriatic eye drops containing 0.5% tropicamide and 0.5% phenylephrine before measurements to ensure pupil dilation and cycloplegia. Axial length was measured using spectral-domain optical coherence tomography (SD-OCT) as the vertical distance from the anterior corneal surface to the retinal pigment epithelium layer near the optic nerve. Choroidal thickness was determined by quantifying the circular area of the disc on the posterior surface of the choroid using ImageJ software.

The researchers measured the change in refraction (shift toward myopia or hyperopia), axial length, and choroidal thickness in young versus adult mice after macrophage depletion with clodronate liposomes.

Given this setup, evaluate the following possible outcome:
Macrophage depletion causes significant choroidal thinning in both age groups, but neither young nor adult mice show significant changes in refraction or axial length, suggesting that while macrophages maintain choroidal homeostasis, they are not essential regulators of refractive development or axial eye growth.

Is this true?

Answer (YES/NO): NO